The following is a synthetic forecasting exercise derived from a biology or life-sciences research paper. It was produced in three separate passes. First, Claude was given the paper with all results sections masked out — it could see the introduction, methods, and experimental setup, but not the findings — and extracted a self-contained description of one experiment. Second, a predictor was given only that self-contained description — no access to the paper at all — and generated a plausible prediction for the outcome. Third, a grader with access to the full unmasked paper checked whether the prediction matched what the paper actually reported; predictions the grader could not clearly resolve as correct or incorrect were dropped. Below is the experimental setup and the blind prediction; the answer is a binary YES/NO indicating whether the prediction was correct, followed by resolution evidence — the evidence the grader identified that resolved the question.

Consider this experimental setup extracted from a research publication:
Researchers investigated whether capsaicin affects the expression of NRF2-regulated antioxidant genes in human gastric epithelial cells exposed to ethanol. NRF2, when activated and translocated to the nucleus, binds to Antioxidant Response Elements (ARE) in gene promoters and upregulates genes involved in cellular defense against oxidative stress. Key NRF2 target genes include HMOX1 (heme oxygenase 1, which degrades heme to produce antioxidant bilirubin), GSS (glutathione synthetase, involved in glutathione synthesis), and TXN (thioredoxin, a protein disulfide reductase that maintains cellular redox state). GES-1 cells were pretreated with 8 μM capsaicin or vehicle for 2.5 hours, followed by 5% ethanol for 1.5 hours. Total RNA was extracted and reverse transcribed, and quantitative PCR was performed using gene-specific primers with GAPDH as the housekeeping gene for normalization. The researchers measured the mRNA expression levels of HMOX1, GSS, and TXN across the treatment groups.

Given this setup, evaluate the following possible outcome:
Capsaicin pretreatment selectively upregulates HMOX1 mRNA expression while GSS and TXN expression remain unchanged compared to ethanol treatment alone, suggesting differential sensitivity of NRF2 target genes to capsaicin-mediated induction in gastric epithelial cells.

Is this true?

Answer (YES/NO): NO